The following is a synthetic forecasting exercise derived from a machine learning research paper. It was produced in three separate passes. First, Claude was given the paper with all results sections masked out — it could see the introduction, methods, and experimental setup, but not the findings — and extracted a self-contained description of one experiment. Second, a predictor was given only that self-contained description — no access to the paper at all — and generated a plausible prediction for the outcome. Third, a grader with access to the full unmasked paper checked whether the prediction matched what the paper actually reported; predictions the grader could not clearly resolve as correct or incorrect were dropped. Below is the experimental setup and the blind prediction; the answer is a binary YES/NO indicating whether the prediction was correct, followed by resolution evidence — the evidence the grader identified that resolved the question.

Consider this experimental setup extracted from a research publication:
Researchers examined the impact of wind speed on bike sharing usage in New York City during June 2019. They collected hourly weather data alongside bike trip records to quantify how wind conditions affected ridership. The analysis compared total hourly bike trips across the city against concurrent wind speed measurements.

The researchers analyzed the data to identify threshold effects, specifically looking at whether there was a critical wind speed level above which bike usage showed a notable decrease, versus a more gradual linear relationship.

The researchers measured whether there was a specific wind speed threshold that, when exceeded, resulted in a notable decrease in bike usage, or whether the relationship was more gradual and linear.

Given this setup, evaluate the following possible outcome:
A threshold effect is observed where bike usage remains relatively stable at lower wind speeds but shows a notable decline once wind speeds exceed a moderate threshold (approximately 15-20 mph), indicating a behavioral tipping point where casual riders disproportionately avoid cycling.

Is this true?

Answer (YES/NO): YES